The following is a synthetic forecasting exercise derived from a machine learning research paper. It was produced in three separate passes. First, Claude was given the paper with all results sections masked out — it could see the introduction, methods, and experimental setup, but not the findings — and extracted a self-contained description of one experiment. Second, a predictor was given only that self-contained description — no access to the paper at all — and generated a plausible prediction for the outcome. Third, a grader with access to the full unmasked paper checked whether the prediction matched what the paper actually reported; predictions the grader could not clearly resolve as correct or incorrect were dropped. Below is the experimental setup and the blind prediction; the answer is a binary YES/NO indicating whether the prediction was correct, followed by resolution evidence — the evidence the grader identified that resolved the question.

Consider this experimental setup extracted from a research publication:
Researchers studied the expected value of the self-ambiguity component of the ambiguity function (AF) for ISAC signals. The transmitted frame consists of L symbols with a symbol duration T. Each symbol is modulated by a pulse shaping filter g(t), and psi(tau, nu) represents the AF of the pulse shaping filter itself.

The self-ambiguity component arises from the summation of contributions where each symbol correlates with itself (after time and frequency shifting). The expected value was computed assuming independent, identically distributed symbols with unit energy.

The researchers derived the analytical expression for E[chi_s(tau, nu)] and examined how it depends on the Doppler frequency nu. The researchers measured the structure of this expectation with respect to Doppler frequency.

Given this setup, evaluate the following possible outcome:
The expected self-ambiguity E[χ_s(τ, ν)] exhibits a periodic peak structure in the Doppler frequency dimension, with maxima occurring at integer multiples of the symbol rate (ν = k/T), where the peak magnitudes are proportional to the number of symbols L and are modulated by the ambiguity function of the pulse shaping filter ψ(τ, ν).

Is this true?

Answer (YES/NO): YES